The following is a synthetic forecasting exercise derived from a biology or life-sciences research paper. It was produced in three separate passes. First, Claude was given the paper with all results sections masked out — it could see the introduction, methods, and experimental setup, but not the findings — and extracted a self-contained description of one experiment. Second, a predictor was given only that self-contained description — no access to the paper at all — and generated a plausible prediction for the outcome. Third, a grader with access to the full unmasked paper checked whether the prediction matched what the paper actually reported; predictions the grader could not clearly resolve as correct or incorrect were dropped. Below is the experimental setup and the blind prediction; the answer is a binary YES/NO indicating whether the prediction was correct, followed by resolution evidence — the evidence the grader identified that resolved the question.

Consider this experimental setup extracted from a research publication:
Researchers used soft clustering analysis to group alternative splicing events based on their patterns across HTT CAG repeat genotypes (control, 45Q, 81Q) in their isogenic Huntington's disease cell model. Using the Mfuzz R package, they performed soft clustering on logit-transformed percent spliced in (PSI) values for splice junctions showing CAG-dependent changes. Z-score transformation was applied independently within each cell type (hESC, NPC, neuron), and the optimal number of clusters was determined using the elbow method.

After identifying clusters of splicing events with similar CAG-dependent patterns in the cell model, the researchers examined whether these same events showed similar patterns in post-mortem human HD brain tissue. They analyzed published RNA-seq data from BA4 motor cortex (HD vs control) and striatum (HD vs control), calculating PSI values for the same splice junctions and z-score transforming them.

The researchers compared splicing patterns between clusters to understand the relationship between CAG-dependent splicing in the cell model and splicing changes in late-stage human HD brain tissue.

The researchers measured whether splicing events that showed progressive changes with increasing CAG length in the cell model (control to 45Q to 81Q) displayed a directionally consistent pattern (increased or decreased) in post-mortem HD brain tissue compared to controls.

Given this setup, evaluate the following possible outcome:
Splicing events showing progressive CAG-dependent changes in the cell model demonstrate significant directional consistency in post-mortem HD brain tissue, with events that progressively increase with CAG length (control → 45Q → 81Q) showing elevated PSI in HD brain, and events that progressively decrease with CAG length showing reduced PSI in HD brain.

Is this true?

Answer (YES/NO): NO